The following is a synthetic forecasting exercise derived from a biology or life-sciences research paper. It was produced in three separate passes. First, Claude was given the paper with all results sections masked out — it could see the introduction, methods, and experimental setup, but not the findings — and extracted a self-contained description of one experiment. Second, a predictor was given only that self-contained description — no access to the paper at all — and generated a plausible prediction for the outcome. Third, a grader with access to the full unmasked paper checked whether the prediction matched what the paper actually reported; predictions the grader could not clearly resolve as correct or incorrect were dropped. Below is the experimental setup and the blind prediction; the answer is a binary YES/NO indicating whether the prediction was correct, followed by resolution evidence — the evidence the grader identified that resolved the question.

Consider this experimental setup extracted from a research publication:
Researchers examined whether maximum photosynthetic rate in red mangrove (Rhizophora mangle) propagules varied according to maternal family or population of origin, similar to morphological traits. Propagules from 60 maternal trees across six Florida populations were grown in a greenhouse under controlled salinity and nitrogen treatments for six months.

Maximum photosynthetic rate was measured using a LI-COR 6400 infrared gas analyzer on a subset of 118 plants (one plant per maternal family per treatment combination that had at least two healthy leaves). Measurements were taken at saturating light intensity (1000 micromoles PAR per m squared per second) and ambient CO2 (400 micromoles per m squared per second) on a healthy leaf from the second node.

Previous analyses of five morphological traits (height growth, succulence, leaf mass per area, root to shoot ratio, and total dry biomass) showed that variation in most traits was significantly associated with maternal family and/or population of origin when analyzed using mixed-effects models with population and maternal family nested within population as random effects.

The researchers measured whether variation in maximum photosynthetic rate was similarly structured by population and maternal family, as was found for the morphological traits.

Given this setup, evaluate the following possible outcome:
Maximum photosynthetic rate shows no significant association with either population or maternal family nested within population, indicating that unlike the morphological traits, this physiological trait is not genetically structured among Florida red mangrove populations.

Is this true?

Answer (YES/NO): YES